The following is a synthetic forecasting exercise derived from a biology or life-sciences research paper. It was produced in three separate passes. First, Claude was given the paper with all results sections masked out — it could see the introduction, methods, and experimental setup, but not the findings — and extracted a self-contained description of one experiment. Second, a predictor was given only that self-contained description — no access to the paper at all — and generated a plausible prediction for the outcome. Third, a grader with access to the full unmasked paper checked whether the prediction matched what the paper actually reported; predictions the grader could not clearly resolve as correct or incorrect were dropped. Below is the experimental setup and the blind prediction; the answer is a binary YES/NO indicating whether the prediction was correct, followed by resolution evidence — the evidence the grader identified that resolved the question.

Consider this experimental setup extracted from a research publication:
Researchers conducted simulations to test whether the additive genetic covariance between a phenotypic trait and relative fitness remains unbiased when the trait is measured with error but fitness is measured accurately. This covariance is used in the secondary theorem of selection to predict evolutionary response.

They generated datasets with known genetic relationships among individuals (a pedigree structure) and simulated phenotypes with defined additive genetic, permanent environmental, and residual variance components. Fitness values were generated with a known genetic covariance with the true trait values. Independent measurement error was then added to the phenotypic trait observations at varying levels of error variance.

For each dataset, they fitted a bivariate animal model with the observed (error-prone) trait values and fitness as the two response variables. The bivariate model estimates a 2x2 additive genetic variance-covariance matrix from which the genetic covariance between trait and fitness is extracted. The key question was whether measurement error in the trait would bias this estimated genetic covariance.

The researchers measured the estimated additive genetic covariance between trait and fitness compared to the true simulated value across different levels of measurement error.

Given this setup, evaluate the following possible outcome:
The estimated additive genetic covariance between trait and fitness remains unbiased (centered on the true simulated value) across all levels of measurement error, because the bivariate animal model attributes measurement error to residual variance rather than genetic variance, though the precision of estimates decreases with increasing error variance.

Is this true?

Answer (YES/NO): YES